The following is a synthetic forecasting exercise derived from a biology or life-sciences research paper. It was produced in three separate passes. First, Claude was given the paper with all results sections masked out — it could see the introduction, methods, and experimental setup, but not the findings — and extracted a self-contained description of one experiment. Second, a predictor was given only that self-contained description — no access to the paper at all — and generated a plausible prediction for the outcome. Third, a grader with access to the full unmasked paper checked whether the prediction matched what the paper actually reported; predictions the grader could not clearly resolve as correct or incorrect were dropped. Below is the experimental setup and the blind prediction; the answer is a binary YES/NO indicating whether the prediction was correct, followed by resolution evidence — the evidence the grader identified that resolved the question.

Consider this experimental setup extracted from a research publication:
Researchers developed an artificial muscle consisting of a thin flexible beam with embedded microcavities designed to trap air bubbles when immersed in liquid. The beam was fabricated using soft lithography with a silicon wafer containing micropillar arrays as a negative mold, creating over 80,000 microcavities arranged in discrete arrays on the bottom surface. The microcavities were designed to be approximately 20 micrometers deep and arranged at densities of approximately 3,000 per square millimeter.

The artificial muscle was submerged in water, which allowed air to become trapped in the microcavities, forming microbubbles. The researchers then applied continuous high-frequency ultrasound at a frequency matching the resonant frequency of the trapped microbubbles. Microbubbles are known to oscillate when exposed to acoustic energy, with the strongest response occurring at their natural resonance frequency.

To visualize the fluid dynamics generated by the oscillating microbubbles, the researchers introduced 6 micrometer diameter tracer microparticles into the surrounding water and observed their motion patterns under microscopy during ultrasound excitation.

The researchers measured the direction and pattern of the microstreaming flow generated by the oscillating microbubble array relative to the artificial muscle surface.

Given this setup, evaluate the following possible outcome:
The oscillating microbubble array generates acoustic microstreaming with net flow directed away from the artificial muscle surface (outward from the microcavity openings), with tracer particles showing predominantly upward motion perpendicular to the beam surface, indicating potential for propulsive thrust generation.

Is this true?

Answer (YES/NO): YES